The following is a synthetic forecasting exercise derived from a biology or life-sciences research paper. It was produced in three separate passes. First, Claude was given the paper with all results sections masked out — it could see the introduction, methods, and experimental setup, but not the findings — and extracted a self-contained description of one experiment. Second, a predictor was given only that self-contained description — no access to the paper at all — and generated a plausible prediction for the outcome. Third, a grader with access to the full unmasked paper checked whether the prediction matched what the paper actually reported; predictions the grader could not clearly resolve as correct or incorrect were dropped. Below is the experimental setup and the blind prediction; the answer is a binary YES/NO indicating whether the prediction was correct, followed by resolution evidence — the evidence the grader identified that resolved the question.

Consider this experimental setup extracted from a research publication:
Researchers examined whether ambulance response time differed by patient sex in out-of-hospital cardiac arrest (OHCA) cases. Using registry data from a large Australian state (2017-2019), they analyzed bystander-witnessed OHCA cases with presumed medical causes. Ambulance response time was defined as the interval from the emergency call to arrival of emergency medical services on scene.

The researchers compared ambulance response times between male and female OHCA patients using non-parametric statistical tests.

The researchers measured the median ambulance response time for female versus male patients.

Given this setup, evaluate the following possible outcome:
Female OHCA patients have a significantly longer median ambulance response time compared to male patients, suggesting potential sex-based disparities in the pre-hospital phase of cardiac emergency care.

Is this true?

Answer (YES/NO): NO